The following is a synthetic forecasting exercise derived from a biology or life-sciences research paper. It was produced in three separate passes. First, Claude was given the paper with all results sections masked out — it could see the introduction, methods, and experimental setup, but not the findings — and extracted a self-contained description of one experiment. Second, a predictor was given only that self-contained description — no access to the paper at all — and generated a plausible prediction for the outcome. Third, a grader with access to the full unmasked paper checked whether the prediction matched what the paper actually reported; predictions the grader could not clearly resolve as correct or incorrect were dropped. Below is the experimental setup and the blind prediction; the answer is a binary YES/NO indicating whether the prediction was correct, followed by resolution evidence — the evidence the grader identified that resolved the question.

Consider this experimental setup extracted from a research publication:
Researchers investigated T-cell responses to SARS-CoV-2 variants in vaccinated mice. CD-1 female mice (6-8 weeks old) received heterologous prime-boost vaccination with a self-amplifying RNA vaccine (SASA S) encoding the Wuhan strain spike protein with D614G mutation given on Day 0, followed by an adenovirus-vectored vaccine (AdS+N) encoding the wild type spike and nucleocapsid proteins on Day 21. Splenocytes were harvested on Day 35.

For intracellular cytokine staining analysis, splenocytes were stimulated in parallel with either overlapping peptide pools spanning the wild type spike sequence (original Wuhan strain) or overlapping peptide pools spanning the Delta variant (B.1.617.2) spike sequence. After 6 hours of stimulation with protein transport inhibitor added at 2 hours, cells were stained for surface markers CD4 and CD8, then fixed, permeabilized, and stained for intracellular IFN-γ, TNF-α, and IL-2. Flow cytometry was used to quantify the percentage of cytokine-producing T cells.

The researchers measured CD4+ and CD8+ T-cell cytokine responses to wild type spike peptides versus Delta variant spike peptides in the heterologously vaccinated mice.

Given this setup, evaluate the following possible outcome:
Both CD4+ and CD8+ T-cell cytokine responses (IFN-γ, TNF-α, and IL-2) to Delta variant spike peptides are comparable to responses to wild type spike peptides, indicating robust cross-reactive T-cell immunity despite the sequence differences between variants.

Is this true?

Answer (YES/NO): YES